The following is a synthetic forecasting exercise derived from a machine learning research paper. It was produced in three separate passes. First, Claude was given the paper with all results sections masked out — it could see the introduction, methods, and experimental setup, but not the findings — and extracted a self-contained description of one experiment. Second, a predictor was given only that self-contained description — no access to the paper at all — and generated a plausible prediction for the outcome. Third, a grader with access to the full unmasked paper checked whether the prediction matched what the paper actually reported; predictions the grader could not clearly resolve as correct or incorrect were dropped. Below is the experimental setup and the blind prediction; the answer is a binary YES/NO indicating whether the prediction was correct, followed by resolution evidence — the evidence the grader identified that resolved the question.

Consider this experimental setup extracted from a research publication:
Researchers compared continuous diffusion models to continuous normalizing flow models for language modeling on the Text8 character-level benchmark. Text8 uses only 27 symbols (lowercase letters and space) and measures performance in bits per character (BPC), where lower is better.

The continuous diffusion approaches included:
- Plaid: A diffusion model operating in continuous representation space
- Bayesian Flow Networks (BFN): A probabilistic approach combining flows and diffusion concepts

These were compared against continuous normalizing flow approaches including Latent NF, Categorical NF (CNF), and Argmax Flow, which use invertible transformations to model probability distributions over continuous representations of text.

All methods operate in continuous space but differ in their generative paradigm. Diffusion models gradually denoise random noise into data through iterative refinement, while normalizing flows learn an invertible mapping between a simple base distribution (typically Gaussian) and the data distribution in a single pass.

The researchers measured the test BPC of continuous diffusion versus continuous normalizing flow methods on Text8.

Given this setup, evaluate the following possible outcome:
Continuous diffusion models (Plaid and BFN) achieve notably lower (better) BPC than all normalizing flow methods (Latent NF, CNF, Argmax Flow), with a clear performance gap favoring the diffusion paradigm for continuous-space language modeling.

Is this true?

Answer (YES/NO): NO